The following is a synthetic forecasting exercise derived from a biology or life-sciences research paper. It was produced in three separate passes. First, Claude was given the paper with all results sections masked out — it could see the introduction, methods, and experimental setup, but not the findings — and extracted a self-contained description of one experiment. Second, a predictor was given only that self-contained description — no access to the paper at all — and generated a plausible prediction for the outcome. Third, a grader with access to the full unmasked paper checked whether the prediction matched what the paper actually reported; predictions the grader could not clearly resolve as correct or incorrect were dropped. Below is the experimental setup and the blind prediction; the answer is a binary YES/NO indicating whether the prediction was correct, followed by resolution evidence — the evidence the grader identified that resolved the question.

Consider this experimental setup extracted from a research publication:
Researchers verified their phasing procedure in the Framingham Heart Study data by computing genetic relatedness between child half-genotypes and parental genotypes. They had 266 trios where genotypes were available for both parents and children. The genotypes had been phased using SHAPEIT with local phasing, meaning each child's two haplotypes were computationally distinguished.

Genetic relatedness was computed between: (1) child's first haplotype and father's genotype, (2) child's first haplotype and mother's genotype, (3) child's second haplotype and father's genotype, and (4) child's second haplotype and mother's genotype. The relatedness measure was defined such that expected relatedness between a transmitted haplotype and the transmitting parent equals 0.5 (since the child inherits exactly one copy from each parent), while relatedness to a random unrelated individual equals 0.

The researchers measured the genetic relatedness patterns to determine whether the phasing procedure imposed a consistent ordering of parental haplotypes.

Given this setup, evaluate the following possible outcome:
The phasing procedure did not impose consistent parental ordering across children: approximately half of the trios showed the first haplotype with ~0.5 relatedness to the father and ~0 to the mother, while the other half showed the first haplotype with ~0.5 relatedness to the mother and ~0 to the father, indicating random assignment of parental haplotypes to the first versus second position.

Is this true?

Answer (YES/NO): NO